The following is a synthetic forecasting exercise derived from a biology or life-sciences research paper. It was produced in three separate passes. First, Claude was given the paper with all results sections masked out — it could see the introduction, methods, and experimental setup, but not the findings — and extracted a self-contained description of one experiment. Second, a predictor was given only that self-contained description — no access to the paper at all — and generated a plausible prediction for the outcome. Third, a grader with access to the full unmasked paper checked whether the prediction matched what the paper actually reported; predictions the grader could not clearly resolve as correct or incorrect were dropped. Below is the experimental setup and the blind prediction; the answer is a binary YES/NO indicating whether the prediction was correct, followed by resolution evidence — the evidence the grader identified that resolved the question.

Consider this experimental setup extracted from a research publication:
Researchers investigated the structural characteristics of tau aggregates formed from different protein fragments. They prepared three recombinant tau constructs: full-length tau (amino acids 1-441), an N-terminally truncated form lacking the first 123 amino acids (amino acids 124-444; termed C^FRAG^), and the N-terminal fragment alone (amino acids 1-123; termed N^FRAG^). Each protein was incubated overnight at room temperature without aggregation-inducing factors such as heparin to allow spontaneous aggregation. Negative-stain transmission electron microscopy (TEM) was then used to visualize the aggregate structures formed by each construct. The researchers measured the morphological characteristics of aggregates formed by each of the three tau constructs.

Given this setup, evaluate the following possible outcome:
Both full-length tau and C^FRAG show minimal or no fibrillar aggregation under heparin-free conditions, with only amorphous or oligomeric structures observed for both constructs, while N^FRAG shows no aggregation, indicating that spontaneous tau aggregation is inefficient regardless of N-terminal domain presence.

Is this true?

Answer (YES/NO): NO